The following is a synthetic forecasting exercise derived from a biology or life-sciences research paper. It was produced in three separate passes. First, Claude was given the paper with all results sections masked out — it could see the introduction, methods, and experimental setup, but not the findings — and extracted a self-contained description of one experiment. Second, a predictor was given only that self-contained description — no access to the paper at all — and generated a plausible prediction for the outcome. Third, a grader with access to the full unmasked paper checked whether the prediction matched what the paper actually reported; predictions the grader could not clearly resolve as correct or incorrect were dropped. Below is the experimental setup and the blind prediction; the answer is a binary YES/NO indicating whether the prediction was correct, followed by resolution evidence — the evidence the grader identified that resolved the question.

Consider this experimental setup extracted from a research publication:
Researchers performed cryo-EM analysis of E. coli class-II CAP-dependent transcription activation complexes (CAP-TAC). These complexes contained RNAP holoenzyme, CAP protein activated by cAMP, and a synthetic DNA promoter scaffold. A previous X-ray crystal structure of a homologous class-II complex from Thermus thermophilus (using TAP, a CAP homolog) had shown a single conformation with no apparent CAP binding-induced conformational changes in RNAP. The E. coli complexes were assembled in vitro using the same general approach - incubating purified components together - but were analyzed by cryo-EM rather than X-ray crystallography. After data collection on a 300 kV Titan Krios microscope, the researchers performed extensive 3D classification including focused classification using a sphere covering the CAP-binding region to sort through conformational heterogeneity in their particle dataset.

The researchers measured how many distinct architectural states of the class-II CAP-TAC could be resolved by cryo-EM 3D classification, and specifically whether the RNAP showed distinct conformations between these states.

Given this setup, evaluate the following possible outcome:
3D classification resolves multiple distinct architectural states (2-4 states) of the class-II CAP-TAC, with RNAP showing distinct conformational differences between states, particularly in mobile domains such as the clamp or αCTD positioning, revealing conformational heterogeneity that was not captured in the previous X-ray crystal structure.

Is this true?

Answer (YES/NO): YES